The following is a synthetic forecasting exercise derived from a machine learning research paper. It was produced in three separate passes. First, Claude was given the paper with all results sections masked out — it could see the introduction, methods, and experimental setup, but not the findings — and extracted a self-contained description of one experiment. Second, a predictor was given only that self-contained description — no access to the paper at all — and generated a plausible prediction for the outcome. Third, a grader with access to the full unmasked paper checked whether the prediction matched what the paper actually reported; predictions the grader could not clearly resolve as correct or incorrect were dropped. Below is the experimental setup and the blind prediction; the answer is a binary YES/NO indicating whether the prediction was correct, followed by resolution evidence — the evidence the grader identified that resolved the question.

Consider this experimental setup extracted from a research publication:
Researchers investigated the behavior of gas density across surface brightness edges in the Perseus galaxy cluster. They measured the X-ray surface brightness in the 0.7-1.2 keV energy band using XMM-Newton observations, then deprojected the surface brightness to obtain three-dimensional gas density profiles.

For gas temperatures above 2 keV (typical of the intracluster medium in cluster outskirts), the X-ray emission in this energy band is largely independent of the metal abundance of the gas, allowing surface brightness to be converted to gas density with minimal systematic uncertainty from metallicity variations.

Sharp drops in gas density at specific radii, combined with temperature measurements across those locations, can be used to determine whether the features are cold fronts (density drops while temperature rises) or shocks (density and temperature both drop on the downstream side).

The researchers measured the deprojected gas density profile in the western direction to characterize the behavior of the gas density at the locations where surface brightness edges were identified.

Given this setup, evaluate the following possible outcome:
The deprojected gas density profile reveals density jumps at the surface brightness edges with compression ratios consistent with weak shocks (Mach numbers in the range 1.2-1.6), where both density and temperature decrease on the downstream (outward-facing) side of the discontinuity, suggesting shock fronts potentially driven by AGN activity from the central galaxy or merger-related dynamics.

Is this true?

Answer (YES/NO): NO